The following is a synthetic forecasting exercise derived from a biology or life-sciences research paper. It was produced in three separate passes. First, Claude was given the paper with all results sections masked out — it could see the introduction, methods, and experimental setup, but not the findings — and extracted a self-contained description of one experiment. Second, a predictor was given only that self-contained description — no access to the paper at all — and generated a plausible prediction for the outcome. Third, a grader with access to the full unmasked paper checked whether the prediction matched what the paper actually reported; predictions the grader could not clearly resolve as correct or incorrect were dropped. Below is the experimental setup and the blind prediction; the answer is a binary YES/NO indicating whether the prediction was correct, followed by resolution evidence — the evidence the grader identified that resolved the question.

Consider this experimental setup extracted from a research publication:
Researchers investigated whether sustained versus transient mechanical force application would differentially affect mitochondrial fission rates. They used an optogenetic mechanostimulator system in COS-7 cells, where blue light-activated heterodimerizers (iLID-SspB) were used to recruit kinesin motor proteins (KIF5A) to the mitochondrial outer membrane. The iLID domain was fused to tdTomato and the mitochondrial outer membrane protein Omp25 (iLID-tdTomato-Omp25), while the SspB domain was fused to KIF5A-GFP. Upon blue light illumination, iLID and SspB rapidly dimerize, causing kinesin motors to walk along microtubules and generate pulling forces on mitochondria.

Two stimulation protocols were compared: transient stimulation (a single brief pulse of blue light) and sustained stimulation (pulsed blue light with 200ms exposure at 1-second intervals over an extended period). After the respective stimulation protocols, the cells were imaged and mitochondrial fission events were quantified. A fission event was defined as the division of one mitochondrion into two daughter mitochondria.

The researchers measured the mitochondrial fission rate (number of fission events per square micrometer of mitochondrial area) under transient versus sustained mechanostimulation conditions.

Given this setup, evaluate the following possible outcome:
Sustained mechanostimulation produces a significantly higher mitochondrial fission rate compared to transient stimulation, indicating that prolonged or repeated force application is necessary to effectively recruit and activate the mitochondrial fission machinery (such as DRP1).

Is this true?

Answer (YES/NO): YES